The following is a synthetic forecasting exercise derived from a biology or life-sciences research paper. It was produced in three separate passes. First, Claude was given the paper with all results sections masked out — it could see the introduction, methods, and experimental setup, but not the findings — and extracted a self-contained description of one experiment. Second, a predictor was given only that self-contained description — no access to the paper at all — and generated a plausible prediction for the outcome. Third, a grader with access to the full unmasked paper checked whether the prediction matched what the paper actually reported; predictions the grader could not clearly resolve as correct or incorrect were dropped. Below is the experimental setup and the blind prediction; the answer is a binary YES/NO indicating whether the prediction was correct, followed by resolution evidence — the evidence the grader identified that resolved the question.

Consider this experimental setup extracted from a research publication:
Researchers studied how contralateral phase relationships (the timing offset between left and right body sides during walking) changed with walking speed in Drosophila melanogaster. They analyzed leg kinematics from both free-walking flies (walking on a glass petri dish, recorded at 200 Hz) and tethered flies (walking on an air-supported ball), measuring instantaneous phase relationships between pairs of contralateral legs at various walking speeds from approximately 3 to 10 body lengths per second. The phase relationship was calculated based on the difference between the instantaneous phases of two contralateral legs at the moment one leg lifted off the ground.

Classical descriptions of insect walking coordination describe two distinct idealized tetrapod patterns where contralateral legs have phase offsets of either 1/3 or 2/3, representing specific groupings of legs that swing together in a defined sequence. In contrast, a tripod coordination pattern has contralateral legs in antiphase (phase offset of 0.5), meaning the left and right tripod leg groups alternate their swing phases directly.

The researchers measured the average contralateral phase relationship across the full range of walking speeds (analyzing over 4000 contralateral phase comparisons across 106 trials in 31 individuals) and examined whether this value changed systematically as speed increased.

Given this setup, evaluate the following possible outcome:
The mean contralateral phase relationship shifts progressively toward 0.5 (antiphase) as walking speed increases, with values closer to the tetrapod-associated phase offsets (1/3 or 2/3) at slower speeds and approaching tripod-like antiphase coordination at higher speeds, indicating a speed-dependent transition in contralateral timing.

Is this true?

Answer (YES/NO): NO